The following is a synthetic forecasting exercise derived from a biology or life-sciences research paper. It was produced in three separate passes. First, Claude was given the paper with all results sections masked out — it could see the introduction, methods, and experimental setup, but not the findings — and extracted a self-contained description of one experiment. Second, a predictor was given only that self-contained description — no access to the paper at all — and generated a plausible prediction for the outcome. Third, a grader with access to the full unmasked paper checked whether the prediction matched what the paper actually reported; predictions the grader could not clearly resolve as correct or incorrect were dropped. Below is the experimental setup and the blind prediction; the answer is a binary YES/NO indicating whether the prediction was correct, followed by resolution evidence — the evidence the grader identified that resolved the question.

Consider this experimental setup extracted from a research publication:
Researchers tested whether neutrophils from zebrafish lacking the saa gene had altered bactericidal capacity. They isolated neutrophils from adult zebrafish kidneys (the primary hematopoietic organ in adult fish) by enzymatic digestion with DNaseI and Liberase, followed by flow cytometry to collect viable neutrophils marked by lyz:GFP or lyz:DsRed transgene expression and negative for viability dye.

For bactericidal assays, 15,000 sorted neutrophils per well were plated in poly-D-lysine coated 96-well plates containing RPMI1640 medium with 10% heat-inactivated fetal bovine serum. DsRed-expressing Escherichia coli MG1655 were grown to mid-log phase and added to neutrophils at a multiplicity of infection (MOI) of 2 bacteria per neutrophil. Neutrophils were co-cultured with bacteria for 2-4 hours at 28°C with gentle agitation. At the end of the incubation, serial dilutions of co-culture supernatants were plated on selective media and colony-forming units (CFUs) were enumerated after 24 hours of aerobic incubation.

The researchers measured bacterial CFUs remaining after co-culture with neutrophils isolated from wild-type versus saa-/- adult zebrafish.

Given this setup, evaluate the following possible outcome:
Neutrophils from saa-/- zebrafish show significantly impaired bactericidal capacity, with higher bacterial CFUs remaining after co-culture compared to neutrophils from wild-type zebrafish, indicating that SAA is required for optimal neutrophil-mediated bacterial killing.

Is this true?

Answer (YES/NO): NO